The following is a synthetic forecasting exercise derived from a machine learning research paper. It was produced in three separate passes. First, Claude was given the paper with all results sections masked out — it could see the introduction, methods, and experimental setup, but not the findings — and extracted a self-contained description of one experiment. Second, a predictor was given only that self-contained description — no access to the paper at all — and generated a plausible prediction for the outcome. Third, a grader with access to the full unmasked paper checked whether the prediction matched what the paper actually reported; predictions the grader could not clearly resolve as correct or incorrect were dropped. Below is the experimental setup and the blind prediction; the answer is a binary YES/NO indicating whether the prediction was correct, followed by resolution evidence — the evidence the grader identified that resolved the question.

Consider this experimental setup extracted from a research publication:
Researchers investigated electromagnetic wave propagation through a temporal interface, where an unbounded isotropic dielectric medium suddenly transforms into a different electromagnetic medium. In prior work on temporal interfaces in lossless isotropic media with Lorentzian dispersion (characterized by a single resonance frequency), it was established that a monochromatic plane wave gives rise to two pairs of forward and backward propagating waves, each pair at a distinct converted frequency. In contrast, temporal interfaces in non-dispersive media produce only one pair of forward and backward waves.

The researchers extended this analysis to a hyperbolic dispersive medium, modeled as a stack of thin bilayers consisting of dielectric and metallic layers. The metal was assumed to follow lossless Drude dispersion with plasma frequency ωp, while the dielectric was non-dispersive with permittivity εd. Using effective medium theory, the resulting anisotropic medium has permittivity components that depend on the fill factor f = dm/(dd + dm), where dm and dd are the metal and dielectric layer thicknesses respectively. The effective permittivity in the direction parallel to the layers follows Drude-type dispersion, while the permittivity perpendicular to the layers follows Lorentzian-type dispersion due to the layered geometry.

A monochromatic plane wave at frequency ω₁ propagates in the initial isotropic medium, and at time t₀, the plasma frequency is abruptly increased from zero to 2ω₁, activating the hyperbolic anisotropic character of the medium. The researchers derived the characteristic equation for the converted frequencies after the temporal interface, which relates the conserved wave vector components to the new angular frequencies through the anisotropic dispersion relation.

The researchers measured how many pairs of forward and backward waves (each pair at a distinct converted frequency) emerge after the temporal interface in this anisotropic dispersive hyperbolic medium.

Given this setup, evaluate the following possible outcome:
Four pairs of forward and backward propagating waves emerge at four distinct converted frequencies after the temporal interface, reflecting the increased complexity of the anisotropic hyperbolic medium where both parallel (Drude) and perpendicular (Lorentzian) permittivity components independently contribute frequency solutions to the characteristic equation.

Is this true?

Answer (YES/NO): NO